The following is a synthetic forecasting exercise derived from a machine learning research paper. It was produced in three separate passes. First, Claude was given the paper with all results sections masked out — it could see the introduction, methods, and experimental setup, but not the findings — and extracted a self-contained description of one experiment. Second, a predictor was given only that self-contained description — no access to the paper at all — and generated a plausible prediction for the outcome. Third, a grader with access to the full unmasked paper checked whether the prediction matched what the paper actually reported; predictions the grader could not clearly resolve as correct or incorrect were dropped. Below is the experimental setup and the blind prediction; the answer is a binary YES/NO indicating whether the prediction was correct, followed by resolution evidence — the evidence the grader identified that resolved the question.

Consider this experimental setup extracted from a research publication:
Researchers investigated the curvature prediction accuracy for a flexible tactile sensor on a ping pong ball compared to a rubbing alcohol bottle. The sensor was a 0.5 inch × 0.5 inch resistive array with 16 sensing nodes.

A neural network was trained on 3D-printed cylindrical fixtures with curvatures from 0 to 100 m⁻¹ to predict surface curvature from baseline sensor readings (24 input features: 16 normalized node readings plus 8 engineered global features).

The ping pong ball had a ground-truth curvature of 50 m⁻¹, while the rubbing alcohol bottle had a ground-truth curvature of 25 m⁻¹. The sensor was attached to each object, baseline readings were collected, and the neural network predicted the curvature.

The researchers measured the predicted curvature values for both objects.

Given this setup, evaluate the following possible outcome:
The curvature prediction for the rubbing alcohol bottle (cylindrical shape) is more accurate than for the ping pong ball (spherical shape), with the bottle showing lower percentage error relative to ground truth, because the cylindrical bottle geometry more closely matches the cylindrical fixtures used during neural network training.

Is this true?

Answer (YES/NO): YES